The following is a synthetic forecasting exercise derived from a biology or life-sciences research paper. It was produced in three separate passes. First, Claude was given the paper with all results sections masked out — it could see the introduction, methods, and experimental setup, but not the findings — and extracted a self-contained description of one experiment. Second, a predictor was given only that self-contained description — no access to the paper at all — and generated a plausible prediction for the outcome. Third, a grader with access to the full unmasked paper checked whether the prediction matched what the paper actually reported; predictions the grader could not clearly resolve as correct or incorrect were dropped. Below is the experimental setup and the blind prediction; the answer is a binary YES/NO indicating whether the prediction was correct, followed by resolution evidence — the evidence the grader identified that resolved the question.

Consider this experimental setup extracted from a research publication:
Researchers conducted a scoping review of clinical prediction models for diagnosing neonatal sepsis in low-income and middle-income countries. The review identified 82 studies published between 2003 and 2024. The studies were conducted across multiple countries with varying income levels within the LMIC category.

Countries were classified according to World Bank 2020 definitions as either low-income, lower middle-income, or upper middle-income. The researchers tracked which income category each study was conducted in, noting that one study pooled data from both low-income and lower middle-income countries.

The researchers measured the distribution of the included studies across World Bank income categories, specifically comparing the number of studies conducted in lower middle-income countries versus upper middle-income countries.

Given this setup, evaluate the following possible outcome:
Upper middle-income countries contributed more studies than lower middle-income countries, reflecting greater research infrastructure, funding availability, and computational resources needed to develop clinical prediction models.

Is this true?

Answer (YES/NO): NO